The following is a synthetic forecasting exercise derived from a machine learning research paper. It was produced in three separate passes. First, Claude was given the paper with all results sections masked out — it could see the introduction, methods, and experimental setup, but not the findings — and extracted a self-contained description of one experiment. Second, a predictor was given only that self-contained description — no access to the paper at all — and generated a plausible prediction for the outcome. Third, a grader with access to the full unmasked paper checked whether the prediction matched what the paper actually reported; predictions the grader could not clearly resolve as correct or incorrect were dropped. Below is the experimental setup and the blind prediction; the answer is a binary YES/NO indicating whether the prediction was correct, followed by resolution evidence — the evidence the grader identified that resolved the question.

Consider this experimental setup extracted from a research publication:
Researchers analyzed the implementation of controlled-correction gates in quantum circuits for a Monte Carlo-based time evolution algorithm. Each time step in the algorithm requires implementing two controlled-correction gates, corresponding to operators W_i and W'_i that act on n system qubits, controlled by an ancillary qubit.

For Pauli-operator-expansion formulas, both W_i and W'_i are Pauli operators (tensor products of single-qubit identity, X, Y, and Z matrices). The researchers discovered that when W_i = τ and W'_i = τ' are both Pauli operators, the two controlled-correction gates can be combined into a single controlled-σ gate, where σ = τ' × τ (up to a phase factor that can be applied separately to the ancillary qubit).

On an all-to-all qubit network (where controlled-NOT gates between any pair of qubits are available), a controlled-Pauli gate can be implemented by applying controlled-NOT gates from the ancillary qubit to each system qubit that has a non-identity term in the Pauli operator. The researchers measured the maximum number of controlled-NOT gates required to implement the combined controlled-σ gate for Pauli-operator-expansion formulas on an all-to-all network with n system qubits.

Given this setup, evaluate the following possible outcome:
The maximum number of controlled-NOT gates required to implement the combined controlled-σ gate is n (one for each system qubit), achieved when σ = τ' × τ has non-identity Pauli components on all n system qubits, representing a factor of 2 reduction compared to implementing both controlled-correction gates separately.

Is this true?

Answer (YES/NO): YES